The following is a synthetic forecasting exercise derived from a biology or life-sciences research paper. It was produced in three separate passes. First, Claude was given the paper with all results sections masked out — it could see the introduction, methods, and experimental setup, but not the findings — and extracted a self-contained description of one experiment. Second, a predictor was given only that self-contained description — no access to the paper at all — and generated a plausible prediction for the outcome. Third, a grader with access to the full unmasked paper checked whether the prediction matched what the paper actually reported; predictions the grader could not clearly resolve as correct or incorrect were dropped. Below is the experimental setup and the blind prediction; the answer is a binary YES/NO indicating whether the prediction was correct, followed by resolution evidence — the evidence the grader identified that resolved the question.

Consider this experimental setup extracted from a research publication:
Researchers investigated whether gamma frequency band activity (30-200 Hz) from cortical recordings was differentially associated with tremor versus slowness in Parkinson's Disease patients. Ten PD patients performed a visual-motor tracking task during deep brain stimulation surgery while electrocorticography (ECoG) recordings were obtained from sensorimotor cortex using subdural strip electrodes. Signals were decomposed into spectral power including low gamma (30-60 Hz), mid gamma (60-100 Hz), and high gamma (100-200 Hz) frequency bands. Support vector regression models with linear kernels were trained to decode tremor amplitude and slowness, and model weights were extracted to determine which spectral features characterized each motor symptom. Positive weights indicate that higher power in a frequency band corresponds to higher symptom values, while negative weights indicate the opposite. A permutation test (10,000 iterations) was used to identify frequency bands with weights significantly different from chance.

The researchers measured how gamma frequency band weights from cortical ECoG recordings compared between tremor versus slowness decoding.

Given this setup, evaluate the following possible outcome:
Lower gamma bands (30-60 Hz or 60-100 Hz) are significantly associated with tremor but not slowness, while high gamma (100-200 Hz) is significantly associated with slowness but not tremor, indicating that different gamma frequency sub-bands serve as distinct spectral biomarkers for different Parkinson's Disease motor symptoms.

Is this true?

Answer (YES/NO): NO